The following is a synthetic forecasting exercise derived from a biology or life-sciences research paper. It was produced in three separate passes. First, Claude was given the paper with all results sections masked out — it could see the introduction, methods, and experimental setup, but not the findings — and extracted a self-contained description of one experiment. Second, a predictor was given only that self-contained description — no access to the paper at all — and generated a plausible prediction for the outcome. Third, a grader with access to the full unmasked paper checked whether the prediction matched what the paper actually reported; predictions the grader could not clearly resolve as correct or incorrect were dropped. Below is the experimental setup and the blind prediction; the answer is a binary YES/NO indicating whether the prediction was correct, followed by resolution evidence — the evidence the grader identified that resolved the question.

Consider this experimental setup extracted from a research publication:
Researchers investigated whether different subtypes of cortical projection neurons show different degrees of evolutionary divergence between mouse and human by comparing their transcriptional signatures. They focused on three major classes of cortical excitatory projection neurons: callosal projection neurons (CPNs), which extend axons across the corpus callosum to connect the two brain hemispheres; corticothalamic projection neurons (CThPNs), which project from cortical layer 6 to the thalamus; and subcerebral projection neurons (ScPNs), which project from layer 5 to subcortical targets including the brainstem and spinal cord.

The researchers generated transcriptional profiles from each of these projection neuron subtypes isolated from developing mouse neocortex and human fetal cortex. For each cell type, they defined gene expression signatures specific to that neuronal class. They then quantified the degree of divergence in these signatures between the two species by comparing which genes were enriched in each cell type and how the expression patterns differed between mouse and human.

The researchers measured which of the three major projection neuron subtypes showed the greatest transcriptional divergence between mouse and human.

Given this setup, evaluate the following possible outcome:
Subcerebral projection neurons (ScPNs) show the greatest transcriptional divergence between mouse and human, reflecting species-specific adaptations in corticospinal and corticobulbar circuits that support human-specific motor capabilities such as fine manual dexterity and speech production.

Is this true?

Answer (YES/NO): NO